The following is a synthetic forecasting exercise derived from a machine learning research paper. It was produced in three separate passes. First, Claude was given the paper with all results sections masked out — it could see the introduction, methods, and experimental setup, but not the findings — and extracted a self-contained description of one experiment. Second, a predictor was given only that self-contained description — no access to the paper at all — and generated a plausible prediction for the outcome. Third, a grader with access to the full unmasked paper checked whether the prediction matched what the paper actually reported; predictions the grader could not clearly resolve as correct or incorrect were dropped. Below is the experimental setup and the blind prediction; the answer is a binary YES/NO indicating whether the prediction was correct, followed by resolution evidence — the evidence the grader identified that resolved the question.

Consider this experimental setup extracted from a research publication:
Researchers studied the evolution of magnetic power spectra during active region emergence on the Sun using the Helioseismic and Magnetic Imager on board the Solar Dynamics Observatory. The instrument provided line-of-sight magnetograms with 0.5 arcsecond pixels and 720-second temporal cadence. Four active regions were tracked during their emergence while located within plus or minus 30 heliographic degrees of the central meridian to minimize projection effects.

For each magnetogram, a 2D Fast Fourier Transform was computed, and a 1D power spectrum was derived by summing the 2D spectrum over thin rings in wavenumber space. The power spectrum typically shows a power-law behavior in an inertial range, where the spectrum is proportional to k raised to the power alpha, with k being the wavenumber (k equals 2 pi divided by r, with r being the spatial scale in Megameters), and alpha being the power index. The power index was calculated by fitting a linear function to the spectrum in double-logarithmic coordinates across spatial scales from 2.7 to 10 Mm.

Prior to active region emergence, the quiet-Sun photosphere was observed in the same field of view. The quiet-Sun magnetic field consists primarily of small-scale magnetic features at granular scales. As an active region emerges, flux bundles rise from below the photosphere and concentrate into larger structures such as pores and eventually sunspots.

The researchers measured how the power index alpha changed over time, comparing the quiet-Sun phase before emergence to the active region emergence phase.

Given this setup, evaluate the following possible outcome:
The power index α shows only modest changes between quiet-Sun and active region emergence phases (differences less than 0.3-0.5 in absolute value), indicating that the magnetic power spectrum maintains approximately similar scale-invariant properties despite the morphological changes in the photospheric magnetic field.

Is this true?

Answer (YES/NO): NO